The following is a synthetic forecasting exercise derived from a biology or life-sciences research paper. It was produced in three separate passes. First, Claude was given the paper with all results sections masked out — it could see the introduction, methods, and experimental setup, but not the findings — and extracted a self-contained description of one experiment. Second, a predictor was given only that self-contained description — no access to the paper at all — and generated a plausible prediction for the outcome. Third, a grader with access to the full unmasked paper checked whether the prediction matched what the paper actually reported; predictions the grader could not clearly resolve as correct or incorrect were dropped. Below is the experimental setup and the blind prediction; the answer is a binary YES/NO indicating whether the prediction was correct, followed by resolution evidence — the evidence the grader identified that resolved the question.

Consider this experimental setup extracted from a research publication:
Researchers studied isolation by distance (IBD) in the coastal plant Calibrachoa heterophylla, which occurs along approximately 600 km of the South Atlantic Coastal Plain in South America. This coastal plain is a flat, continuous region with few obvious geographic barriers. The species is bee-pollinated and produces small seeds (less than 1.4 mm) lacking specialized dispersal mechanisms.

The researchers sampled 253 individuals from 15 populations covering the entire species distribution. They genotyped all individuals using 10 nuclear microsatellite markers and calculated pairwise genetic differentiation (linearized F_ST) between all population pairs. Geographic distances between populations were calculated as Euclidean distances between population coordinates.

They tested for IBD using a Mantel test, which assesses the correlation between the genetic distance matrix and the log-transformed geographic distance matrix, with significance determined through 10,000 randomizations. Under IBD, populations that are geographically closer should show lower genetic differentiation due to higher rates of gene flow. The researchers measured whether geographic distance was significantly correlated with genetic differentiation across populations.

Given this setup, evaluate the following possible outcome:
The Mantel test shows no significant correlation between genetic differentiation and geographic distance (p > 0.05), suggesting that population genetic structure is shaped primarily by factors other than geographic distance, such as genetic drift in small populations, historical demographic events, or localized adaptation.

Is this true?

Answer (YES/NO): NO